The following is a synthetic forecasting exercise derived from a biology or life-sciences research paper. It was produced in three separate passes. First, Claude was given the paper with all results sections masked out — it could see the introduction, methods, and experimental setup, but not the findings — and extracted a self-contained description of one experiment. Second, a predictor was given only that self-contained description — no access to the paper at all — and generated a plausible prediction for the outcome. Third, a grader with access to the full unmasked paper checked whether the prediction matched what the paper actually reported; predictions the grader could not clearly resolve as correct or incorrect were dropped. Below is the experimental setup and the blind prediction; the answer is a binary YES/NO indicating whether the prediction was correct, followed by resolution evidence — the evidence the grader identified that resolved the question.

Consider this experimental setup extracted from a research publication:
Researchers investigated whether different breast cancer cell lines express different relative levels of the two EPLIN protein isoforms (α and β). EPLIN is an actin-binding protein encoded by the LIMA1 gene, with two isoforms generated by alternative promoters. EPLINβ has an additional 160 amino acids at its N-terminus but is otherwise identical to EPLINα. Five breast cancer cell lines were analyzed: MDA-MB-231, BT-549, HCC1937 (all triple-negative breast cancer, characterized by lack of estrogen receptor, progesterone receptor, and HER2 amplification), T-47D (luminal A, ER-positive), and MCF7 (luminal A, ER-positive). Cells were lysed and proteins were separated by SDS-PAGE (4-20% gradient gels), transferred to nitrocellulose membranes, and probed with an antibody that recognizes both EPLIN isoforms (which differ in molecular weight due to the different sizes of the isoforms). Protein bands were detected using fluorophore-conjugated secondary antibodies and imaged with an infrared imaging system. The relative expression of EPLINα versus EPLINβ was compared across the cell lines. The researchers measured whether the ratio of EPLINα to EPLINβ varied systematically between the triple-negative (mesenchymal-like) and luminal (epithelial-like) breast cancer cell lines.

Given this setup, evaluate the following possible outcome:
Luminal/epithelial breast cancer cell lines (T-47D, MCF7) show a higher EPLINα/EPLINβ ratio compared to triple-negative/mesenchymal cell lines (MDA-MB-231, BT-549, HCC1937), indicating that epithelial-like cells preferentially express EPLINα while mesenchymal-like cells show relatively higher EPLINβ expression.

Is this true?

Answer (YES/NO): NO